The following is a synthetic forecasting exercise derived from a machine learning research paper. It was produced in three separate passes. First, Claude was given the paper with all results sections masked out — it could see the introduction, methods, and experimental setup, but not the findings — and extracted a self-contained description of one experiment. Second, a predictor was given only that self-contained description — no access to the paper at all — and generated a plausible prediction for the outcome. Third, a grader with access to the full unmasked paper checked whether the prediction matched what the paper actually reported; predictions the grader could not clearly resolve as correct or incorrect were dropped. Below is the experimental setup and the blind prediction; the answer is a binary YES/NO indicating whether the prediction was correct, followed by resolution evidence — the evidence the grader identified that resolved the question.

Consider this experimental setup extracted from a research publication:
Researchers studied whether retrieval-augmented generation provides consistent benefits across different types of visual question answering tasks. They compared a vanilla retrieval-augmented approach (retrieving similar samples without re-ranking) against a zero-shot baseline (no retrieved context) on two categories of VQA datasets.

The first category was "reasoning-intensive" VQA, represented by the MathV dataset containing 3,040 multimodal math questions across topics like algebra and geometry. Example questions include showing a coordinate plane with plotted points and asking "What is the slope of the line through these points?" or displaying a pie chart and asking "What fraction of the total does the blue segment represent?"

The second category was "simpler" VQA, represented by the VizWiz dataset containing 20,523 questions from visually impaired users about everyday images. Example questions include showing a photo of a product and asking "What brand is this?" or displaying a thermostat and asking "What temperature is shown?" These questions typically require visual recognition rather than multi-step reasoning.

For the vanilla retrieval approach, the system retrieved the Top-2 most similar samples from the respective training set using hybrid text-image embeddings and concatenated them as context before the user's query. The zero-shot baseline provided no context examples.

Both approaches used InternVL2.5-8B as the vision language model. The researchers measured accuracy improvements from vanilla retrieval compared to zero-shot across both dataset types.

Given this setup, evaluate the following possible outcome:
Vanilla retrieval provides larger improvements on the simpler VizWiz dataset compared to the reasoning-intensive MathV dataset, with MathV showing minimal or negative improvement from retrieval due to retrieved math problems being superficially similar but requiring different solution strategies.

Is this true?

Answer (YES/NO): YES